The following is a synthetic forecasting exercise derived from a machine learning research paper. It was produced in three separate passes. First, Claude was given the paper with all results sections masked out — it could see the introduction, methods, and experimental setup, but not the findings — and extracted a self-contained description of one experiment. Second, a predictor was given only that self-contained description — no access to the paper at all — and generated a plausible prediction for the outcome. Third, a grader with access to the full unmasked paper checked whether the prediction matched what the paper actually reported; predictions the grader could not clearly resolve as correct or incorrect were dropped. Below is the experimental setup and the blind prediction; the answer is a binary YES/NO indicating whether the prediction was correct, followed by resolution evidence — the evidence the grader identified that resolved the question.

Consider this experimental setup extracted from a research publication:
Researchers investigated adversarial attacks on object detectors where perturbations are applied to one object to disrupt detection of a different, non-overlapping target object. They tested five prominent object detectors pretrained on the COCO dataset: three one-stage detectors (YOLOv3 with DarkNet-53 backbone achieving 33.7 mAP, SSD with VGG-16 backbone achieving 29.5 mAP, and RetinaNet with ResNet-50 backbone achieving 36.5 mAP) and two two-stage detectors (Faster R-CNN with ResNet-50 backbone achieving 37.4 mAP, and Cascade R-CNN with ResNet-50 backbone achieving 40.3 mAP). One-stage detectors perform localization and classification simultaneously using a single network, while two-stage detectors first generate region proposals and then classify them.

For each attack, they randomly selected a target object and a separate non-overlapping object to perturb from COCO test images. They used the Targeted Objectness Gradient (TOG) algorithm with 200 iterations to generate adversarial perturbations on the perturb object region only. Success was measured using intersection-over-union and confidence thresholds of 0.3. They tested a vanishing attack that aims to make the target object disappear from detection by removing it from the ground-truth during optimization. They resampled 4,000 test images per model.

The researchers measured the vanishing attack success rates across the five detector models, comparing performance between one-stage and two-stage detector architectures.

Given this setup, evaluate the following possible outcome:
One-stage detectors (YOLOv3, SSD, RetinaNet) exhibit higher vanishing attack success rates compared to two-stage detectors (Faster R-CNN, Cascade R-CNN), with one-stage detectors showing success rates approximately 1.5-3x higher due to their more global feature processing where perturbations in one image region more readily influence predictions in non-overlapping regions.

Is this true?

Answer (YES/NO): NO